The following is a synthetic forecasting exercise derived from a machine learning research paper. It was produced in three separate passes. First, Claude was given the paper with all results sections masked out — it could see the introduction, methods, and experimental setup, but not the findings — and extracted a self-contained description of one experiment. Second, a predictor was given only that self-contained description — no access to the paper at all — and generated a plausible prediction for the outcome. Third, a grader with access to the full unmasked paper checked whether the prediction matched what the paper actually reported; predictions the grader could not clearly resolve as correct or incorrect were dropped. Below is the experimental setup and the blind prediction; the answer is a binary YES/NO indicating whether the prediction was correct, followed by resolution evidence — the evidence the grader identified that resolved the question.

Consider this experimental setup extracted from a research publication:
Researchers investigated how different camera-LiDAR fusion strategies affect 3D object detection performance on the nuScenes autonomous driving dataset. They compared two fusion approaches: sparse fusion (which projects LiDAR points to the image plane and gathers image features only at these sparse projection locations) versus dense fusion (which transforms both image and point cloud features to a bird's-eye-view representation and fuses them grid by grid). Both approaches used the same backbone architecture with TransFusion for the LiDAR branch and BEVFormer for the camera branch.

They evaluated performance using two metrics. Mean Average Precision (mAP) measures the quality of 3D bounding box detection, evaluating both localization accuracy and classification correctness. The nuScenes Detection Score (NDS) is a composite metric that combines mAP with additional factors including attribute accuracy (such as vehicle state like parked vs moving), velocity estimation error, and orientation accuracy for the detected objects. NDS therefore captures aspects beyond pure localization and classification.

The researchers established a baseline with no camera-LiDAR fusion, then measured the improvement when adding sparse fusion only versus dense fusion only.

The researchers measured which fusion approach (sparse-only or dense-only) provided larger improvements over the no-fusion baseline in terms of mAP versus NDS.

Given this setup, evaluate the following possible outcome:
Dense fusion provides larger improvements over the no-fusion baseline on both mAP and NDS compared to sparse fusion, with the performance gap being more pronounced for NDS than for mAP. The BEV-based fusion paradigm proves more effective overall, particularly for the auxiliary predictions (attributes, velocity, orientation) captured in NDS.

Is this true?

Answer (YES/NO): NO